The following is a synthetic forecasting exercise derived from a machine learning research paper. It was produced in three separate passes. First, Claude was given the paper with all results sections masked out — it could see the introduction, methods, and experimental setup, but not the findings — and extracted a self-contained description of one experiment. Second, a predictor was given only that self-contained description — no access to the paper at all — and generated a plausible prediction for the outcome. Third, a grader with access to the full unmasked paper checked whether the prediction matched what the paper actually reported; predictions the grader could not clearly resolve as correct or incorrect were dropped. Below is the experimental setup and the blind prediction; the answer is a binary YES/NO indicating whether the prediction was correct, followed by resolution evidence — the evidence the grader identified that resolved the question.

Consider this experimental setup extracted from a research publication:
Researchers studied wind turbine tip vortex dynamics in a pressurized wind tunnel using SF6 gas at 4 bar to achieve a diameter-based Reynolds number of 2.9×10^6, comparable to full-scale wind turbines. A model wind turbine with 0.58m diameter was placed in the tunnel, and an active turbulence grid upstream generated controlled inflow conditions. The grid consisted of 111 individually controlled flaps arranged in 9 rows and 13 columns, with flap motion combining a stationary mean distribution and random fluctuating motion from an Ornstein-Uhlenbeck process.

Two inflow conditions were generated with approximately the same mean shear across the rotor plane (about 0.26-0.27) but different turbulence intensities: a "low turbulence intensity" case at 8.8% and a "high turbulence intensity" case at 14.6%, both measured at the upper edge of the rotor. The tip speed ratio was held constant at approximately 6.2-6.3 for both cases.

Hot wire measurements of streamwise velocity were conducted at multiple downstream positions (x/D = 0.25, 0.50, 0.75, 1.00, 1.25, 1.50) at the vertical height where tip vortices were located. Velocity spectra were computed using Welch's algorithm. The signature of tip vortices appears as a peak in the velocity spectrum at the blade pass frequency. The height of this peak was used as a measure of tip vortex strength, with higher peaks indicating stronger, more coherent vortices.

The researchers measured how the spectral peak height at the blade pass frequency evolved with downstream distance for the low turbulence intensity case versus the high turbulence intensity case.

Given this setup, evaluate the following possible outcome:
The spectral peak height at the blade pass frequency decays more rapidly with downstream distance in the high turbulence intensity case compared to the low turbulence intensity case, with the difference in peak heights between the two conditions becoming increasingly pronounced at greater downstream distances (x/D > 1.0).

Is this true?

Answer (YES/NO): NO